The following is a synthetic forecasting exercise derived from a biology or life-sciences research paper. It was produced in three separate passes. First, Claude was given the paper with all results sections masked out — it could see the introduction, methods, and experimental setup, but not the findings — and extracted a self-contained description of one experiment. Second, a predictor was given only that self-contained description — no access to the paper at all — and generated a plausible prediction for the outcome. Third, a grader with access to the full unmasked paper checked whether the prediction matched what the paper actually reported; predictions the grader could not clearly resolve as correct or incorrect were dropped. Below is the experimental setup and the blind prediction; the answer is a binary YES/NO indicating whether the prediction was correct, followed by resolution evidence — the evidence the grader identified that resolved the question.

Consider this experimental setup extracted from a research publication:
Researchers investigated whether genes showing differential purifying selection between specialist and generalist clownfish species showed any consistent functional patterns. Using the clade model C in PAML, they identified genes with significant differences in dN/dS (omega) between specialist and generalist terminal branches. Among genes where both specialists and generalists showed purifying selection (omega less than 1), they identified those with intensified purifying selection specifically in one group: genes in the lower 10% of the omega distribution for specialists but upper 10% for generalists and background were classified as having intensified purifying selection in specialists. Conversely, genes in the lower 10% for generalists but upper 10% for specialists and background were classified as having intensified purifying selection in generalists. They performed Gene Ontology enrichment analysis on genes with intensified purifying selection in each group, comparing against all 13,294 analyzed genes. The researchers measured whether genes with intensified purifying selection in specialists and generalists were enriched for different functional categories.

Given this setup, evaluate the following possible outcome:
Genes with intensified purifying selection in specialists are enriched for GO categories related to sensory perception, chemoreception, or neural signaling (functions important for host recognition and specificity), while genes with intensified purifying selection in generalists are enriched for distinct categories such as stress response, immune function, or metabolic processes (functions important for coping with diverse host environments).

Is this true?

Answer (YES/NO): NO